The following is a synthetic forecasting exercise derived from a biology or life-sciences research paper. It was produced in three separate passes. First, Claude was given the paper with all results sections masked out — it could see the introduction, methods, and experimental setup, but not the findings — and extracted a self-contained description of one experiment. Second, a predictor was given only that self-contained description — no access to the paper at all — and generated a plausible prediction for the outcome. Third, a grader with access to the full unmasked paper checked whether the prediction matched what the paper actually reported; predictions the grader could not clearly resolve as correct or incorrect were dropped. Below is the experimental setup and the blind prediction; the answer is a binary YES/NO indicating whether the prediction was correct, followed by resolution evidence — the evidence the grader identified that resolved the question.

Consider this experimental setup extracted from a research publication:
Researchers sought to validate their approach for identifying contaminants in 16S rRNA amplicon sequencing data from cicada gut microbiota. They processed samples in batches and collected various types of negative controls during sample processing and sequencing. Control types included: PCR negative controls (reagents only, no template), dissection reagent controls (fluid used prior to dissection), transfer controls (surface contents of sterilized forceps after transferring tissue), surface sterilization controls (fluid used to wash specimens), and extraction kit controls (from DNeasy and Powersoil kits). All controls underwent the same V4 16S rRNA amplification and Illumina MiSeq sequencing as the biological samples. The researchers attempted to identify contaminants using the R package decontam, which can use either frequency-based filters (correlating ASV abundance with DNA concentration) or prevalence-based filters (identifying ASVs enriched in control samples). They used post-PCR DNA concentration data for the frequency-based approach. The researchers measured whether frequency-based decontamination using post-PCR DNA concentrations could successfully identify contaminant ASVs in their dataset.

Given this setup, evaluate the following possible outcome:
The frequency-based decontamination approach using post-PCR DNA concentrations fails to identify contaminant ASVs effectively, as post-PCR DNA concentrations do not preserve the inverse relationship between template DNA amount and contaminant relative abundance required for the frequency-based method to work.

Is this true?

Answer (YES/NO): YES